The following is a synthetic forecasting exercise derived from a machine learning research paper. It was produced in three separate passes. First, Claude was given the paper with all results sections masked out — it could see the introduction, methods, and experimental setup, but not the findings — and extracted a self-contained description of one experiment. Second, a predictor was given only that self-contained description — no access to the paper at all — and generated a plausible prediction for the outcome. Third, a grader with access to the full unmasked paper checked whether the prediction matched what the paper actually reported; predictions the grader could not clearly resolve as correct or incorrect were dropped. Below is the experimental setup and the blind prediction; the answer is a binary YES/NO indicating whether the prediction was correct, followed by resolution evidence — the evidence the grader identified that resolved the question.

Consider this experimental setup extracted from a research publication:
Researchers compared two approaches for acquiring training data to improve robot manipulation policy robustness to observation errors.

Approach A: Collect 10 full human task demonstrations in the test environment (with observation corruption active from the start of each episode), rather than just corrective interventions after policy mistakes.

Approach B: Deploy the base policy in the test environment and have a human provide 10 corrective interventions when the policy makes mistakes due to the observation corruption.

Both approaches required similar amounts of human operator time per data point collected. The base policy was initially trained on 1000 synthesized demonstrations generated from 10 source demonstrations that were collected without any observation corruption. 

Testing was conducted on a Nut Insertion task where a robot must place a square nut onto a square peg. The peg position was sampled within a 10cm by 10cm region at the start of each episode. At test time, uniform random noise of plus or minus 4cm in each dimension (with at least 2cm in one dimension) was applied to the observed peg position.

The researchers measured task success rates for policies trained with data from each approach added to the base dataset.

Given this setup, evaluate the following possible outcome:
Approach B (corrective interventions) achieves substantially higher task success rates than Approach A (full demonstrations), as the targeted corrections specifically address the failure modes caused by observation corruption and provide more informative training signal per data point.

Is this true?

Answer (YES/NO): NO